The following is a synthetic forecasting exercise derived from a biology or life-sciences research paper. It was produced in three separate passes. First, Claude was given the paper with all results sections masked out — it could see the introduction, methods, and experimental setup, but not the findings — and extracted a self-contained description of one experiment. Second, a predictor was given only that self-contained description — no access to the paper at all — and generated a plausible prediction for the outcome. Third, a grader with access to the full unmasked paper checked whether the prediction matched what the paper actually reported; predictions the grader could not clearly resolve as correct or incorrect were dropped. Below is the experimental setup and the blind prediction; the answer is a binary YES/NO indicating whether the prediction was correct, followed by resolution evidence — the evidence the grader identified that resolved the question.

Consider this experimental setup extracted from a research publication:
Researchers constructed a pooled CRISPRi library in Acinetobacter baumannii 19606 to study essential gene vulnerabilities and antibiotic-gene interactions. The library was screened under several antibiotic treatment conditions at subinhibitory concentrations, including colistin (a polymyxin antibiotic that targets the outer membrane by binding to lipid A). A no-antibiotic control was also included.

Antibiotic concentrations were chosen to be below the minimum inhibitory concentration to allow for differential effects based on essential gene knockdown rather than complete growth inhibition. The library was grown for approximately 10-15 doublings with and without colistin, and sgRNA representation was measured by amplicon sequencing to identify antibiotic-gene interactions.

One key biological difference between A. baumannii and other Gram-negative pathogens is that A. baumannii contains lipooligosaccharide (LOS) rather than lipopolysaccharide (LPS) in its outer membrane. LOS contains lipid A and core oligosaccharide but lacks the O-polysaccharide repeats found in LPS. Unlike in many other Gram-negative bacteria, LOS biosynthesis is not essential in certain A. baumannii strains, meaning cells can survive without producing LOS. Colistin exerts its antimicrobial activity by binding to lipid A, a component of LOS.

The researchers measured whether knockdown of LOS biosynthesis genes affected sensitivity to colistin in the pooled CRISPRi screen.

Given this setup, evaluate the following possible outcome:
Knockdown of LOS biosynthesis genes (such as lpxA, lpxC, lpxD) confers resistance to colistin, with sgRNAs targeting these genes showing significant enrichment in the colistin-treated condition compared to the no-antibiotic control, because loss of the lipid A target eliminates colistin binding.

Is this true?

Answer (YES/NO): YES